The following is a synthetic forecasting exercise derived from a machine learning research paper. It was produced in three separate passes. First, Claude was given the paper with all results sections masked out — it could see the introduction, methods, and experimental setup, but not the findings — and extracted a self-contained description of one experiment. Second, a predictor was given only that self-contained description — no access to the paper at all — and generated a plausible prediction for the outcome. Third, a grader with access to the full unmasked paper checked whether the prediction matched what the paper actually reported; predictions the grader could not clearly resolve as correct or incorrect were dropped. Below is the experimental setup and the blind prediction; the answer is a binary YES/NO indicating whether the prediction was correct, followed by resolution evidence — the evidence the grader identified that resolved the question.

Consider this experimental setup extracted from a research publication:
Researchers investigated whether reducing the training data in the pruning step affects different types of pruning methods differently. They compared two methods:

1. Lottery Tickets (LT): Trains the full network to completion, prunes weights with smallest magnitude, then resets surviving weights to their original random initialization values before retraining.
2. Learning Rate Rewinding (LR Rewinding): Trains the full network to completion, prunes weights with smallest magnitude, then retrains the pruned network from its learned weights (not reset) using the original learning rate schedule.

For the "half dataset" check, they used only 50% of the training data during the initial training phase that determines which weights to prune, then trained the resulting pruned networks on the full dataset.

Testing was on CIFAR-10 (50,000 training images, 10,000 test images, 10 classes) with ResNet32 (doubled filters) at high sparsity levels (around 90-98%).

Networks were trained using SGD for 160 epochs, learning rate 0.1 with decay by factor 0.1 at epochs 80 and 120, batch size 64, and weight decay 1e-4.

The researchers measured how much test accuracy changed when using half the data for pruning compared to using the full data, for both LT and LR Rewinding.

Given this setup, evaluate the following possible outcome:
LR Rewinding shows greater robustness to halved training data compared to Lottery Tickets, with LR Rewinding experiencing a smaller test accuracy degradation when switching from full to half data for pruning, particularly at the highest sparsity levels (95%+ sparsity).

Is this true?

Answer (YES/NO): NO